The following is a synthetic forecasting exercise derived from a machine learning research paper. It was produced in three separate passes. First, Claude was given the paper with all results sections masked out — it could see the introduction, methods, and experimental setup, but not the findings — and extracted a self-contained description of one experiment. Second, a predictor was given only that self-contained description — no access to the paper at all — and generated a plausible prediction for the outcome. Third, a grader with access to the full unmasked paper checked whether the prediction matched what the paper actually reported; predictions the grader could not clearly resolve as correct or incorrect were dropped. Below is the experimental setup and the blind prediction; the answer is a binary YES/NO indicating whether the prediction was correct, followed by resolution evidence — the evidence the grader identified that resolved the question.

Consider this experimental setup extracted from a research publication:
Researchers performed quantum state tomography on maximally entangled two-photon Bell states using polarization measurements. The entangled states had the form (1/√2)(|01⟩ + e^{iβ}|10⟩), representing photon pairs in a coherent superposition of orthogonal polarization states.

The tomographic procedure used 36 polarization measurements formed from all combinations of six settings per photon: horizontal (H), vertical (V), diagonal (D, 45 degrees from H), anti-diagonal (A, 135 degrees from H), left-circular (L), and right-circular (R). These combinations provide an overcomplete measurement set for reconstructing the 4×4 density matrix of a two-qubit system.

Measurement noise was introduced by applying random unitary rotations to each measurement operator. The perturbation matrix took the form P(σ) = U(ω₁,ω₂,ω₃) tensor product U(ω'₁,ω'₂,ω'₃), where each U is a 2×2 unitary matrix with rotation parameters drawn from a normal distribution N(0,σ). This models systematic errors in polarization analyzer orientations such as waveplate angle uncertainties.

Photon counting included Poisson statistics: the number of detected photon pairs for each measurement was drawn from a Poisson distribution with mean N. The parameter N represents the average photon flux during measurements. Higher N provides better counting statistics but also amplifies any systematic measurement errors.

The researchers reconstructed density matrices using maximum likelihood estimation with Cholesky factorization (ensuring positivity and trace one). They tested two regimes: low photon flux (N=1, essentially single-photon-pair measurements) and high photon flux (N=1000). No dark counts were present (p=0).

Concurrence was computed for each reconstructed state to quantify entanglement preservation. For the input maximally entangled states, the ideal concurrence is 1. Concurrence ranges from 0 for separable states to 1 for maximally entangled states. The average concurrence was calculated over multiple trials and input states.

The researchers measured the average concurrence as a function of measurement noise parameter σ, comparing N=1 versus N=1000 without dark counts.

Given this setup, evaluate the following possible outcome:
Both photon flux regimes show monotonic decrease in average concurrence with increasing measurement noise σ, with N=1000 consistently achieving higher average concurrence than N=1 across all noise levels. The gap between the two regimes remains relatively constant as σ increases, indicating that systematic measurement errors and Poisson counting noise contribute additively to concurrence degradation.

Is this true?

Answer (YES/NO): NO